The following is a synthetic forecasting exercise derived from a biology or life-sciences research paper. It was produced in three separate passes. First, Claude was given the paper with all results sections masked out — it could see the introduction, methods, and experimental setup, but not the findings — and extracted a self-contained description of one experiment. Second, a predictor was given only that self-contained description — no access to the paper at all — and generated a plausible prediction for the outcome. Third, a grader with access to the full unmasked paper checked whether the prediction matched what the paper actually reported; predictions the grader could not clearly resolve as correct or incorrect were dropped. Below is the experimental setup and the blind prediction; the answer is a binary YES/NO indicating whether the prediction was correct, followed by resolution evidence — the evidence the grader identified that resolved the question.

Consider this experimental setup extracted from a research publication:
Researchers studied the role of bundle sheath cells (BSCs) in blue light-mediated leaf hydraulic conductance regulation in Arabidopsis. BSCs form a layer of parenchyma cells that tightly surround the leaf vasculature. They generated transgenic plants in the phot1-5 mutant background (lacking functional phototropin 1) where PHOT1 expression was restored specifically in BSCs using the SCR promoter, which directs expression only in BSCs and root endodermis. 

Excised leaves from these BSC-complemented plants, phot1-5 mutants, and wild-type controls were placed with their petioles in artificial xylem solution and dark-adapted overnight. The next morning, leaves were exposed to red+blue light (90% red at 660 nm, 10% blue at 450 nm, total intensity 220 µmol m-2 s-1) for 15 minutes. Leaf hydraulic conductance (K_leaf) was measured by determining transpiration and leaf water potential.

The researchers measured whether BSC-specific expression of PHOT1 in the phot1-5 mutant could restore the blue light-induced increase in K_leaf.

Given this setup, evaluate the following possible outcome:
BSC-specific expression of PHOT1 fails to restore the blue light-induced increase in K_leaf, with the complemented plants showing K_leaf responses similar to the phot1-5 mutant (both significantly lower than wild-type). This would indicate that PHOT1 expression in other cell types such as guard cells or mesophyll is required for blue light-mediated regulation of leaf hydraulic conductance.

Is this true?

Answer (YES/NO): NO